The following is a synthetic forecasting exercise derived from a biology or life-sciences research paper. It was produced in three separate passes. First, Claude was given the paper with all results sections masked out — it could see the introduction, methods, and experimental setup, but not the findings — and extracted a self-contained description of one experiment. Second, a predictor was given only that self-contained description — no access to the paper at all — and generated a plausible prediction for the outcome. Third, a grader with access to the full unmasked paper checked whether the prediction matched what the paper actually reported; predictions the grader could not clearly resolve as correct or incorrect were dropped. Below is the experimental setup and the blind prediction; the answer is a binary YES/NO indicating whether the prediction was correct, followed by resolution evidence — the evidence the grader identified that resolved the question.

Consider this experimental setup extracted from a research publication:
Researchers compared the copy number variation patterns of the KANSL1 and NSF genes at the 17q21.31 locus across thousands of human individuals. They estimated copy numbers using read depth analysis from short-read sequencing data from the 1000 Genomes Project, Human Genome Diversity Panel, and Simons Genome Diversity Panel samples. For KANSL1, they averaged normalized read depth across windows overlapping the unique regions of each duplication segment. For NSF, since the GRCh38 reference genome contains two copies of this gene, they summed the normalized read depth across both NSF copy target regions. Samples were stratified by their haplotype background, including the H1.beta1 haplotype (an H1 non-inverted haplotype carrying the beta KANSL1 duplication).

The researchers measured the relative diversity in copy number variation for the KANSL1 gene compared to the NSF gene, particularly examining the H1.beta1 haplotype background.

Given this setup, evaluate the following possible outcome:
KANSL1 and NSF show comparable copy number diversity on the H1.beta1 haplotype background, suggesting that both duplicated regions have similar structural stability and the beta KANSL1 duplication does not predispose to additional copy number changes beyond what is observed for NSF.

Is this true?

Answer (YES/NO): NO